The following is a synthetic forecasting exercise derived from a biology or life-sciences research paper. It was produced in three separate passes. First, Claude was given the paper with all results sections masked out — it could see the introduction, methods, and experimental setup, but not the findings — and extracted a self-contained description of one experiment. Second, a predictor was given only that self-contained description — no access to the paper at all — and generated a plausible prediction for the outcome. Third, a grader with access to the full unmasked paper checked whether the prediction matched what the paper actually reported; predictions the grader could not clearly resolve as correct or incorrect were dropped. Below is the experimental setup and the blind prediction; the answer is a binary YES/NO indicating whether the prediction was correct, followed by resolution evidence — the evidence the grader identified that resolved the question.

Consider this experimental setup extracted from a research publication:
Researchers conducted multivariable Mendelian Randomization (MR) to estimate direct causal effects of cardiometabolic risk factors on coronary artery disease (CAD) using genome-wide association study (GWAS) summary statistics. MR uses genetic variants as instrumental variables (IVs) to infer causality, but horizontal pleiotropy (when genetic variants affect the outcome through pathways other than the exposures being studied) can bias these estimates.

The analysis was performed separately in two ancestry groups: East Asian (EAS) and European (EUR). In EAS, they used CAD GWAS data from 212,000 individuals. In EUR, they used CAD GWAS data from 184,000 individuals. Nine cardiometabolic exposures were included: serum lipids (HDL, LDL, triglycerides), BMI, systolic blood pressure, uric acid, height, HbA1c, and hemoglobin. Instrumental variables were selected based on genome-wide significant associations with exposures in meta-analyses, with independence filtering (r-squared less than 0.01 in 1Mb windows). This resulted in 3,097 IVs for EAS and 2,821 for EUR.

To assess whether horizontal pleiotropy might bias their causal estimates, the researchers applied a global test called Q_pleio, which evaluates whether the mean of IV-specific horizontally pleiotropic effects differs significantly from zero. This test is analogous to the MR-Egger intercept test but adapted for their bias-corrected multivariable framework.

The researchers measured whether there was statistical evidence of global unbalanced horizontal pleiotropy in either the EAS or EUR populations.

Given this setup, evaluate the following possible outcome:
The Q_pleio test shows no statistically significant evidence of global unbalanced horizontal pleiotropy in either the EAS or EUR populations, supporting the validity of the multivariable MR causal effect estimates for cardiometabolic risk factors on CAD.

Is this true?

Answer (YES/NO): YES